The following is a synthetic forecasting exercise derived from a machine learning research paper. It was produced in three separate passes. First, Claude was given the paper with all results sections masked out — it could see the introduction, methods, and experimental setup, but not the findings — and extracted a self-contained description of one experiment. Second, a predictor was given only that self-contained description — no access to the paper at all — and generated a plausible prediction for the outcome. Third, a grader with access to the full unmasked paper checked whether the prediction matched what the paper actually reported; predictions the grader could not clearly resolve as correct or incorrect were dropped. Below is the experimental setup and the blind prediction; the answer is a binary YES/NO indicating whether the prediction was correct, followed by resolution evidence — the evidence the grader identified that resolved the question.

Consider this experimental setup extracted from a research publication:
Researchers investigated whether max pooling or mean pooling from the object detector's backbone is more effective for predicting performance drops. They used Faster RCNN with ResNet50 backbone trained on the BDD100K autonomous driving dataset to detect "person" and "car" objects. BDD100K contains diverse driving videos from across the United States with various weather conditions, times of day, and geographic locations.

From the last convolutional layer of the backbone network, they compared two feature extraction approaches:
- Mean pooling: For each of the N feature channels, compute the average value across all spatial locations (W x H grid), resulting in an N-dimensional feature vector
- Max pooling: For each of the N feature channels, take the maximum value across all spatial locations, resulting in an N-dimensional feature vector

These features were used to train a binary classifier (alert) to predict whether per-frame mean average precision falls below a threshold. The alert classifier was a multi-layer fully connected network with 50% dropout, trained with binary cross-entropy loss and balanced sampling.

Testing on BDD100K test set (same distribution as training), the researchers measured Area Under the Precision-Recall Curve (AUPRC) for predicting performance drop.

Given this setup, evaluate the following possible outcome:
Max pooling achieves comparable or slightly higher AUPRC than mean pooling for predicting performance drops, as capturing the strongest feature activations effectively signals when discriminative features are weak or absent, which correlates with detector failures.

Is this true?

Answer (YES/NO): YES